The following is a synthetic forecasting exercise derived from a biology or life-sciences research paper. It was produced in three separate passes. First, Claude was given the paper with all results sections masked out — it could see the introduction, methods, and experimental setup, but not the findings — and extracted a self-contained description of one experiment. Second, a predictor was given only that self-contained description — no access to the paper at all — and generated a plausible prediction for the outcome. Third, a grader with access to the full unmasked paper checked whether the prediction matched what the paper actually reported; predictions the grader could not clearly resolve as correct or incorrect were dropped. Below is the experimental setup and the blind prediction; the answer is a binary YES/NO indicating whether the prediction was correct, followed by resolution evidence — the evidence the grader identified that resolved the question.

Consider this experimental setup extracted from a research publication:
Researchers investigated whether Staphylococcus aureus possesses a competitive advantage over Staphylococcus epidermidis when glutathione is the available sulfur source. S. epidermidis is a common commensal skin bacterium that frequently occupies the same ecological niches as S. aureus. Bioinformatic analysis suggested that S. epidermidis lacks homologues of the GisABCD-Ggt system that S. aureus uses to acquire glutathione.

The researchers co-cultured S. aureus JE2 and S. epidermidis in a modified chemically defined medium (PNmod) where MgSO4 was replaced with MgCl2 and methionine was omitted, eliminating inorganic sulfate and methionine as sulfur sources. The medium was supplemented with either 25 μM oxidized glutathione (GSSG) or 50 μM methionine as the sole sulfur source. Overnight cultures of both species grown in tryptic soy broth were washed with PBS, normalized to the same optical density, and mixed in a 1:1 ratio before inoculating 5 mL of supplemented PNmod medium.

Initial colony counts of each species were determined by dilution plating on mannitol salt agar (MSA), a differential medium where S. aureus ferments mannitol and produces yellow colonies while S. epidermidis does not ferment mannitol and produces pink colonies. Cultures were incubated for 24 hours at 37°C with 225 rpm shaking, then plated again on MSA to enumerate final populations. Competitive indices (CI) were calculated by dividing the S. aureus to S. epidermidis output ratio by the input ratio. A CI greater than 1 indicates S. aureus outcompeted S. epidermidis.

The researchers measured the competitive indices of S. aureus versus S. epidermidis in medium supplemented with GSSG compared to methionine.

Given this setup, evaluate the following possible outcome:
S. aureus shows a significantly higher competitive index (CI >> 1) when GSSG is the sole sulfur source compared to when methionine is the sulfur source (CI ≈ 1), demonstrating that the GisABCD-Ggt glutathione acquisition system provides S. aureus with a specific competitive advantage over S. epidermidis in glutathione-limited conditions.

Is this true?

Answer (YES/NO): NO